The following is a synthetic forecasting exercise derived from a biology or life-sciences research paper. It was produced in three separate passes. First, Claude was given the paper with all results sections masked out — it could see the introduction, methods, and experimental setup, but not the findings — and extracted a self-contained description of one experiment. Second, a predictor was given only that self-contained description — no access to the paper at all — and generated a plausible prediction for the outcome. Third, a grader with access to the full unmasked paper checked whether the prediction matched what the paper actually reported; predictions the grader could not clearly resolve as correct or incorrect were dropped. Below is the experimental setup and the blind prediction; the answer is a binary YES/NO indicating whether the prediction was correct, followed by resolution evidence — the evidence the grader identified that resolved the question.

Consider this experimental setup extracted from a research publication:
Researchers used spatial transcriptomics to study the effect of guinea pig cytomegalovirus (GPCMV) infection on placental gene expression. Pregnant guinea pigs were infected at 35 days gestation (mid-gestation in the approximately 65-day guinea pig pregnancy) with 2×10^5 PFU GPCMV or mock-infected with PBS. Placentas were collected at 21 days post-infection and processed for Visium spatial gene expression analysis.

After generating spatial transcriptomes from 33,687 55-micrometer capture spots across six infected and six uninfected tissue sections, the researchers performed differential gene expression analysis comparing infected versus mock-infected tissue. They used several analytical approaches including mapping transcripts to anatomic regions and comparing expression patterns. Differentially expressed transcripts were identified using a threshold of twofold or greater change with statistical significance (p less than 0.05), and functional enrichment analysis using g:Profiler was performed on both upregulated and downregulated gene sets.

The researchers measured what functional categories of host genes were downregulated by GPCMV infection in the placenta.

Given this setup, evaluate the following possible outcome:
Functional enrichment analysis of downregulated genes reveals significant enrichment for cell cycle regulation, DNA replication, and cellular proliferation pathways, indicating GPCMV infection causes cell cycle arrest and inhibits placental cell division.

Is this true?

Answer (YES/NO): NO